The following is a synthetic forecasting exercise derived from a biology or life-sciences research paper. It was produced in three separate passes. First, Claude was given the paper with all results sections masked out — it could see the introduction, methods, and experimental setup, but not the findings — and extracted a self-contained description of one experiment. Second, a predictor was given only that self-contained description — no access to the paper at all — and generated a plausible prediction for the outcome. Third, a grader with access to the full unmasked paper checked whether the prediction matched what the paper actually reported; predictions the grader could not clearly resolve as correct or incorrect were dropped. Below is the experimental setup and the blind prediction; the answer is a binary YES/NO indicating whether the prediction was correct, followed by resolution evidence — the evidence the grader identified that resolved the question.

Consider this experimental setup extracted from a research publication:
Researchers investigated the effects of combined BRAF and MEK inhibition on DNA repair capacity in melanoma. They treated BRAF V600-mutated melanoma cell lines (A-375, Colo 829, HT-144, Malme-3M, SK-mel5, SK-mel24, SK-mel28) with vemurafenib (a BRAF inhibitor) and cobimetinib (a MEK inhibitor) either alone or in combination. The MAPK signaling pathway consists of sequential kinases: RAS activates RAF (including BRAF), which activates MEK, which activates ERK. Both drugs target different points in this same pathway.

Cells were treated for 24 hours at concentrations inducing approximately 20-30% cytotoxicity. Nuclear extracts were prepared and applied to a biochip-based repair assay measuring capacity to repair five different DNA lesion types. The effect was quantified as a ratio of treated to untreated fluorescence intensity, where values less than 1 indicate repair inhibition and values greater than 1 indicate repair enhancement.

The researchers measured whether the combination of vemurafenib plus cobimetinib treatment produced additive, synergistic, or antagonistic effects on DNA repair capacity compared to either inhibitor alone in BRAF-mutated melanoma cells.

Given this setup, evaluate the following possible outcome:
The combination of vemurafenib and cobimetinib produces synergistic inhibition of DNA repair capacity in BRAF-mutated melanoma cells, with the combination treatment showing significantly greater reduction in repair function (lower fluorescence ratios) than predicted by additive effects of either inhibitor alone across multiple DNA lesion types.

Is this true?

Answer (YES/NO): NO